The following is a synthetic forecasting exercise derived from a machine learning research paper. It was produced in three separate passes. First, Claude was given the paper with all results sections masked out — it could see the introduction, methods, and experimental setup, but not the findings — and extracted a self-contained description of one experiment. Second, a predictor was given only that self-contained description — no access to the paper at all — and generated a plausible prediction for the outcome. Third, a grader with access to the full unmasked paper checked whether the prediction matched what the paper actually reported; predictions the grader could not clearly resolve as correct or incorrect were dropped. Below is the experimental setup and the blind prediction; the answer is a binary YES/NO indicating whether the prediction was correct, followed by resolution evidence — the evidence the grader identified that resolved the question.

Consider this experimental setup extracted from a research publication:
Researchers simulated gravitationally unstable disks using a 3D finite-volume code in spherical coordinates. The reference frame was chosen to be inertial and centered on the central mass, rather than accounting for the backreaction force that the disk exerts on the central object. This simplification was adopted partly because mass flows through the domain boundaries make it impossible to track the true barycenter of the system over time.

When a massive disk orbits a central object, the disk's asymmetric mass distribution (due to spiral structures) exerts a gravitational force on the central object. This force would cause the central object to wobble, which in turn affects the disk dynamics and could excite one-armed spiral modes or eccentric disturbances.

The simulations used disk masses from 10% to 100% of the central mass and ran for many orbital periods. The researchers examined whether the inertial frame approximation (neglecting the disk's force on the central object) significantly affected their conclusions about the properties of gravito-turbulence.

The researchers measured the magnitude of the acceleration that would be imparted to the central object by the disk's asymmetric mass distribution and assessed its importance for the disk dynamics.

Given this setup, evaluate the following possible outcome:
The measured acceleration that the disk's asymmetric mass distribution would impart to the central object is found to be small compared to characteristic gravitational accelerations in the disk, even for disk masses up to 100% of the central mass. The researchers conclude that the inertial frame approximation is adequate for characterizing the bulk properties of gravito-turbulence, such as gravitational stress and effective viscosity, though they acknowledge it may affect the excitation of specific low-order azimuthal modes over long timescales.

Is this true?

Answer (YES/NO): YES